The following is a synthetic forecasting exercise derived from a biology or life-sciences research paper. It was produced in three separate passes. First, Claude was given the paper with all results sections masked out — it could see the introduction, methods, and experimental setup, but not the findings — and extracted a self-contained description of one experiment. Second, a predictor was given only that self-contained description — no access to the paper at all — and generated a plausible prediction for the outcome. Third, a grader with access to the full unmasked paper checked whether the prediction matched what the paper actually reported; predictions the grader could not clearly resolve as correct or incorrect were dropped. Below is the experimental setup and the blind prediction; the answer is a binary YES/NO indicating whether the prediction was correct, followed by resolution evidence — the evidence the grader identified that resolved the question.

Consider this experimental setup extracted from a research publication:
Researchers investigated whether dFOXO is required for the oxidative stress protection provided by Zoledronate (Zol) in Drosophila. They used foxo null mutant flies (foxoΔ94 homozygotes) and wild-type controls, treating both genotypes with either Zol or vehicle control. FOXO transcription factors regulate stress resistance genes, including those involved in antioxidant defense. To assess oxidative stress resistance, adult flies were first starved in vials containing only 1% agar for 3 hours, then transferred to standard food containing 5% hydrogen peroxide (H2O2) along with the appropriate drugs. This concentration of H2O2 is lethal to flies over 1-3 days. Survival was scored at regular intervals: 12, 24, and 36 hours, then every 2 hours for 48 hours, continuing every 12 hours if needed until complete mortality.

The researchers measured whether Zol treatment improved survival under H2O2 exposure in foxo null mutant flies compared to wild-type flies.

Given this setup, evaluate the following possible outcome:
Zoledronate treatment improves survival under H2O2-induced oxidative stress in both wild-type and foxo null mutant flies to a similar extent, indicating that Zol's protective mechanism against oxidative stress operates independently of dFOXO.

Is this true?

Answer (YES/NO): NO